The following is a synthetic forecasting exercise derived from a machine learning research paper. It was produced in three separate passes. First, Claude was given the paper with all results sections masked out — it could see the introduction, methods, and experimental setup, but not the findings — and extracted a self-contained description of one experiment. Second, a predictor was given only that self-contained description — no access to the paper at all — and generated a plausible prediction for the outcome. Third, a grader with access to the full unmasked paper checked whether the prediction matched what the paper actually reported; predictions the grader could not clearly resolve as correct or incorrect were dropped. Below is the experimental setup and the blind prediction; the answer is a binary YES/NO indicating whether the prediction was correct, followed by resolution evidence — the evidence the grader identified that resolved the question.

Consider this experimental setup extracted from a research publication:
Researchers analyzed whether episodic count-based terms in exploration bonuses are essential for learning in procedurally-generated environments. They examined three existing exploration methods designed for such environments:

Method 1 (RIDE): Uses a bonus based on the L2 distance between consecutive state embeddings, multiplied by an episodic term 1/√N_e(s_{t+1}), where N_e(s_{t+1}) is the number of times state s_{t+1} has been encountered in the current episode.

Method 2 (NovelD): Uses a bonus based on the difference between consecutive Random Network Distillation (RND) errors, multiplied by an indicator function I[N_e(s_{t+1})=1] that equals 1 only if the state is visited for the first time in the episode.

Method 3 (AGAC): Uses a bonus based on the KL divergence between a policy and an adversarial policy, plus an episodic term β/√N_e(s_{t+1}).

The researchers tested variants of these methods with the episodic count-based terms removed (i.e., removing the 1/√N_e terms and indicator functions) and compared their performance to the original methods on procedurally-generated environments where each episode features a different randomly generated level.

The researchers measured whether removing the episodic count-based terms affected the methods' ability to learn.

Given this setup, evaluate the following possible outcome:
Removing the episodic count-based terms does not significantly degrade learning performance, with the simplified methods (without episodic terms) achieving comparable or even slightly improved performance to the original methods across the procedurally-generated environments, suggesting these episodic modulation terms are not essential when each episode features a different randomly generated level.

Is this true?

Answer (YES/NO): NO